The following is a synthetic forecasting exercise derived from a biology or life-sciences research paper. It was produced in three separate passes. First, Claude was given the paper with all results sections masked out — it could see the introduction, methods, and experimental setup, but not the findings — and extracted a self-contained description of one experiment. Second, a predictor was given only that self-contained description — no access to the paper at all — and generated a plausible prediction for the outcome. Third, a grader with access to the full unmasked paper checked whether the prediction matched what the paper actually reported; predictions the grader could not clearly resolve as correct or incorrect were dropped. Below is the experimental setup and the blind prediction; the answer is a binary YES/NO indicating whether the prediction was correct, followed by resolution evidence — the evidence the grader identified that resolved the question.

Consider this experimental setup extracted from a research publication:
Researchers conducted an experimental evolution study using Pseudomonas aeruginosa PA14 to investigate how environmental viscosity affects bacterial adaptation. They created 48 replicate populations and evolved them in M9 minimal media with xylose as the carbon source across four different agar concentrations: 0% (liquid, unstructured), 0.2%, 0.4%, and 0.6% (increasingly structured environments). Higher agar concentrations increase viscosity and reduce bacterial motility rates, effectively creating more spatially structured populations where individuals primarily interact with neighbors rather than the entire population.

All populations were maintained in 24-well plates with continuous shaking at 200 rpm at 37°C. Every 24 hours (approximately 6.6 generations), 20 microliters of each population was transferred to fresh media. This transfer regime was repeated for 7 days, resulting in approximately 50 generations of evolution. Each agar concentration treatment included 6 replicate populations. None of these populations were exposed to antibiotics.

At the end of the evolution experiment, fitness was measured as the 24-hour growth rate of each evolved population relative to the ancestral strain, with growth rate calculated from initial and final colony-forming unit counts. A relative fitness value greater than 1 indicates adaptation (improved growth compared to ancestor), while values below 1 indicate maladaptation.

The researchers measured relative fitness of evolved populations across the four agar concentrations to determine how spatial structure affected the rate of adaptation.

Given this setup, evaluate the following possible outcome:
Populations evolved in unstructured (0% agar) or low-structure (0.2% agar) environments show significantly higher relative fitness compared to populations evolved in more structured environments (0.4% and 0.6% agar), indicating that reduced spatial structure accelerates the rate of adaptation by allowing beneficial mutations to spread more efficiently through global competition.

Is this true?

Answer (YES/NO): YES